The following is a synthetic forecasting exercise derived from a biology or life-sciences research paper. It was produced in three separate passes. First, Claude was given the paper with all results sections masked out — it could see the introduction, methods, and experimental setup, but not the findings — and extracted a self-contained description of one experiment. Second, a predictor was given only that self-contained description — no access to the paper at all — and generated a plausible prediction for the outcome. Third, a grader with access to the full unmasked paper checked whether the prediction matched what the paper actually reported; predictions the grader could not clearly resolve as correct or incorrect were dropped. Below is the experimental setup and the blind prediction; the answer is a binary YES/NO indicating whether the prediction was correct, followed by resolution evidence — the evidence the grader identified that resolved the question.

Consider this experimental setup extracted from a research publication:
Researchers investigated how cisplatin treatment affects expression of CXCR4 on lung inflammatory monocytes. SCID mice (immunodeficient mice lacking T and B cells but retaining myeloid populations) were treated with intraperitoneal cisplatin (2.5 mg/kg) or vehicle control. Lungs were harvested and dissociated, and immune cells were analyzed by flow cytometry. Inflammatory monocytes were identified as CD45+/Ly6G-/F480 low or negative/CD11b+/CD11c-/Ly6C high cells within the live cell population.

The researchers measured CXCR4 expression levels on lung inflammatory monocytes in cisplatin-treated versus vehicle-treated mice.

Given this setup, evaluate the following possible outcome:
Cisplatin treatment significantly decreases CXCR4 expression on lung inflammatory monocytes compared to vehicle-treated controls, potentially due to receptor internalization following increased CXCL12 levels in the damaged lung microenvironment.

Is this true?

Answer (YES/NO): NO